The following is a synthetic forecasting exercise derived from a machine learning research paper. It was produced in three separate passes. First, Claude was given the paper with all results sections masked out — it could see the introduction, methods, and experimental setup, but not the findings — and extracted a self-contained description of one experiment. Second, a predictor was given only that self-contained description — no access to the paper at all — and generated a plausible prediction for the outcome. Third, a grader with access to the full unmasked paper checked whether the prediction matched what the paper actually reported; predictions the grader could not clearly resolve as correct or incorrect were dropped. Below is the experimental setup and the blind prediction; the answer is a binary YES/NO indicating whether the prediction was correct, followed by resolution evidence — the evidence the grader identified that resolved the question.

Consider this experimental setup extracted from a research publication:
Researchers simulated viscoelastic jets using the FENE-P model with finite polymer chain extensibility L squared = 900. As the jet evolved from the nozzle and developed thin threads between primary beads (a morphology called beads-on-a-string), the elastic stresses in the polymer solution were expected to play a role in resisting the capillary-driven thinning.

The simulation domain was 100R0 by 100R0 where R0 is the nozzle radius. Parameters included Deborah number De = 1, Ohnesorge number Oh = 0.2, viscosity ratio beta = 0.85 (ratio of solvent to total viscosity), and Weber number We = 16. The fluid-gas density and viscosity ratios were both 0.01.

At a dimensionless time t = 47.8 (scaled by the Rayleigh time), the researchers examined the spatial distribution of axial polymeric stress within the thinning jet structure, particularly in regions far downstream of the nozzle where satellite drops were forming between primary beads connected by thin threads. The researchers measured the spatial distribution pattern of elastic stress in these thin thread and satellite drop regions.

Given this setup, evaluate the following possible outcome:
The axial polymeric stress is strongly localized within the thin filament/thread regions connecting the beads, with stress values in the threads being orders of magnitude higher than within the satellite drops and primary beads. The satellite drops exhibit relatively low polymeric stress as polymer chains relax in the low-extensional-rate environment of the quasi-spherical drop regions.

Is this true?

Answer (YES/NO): YES